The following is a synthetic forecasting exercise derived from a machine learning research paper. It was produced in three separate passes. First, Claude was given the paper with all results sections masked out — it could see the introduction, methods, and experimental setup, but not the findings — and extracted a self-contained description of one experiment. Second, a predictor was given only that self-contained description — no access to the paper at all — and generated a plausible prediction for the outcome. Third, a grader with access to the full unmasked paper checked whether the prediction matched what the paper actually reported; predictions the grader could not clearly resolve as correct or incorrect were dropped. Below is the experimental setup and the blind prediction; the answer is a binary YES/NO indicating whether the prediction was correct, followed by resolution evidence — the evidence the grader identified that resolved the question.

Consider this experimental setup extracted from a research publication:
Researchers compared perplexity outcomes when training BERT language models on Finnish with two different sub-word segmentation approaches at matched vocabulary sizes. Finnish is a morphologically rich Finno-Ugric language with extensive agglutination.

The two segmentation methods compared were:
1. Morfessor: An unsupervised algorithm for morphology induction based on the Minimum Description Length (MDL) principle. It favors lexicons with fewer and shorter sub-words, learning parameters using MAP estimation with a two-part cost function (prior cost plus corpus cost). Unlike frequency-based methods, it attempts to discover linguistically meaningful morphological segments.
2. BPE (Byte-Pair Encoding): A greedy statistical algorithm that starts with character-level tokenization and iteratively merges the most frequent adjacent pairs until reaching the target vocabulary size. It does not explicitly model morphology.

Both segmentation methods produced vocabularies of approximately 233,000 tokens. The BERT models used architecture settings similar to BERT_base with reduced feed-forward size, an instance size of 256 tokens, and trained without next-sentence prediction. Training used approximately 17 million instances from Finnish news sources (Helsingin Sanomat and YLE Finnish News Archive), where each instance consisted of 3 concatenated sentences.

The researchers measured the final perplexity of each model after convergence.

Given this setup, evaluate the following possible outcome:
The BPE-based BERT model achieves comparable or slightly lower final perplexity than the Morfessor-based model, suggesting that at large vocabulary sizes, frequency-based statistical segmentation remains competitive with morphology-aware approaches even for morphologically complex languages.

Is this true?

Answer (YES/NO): YES